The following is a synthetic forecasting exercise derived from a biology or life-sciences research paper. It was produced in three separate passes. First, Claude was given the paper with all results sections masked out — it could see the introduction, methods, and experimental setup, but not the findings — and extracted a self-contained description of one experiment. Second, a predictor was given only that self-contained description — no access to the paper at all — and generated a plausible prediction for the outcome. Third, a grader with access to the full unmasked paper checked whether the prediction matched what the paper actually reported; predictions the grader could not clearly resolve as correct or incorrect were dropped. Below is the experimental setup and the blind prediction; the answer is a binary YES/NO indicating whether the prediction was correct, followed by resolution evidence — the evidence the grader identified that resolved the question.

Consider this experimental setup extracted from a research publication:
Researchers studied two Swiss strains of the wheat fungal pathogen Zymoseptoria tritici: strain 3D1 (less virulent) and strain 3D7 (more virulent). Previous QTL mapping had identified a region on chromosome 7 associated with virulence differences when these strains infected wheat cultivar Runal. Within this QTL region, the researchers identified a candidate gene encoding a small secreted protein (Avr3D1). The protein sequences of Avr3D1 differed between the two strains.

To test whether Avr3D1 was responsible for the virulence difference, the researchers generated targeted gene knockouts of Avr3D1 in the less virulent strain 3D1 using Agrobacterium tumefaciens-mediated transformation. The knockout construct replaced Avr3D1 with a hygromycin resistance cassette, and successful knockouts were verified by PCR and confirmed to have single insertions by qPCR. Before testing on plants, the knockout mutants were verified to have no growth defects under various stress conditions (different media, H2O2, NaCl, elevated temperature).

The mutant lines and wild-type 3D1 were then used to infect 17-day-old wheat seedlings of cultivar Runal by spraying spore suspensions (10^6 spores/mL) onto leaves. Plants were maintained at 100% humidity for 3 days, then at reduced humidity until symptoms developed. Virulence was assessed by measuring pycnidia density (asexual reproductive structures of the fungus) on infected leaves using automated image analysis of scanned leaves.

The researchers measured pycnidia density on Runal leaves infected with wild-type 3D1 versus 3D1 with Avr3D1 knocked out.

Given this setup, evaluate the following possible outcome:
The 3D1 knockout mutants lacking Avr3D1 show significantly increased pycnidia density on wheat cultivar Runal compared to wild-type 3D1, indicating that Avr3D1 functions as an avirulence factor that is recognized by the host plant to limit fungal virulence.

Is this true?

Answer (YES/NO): YES